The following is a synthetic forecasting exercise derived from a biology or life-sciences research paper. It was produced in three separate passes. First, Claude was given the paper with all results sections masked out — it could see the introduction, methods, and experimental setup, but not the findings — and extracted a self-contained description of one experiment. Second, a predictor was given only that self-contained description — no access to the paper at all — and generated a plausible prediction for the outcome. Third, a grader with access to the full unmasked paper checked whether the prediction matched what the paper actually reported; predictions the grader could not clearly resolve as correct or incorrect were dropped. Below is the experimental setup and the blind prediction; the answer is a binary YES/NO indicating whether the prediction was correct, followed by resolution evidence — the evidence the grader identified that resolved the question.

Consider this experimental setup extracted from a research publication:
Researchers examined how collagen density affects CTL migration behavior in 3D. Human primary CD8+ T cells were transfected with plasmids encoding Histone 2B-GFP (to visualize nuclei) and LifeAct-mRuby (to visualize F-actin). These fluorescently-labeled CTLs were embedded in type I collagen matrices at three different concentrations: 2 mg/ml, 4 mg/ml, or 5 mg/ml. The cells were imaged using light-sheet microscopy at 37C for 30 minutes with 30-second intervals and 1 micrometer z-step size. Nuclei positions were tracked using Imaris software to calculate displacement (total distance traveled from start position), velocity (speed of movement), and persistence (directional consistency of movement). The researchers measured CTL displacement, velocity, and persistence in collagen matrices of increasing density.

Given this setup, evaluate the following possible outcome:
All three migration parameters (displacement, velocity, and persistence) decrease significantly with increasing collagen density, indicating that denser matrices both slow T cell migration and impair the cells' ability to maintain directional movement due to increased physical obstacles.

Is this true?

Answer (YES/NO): YES